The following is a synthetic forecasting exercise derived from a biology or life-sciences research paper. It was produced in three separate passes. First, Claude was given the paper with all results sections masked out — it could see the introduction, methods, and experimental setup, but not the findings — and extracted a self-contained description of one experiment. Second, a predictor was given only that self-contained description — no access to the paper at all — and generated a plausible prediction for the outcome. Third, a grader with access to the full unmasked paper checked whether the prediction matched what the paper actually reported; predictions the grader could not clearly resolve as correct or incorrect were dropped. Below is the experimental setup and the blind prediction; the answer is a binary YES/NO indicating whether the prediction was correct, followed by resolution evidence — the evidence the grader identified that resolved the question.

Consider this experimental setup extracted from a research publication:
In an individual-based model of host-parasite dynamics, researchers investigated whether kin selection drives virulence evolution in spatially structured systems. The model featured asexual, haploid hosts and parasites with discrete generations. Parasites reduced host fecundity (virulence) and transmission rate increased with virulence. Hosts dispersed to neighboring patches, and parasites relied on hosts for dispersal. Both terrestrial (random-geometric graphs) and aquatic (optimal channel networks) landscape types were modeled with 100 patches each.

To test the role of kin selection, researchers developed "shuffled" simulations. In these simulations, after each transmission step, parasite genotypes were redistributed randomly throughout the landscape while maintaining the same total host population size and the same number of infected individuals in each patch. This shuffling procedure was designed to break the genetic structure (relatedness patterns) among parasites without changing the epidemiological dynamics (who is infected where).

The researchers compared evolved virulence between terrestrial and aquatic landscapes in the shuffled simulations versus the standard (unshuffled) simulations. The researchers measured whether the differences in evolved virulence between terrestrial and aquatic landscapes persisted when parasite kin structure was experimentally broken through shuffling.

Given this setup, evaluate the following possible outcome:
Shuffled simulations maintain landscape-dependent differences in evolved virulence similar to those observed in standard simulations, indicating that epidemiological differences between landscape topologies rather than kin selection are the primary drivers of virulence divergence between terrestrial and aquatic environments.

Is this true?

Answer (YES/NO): NO